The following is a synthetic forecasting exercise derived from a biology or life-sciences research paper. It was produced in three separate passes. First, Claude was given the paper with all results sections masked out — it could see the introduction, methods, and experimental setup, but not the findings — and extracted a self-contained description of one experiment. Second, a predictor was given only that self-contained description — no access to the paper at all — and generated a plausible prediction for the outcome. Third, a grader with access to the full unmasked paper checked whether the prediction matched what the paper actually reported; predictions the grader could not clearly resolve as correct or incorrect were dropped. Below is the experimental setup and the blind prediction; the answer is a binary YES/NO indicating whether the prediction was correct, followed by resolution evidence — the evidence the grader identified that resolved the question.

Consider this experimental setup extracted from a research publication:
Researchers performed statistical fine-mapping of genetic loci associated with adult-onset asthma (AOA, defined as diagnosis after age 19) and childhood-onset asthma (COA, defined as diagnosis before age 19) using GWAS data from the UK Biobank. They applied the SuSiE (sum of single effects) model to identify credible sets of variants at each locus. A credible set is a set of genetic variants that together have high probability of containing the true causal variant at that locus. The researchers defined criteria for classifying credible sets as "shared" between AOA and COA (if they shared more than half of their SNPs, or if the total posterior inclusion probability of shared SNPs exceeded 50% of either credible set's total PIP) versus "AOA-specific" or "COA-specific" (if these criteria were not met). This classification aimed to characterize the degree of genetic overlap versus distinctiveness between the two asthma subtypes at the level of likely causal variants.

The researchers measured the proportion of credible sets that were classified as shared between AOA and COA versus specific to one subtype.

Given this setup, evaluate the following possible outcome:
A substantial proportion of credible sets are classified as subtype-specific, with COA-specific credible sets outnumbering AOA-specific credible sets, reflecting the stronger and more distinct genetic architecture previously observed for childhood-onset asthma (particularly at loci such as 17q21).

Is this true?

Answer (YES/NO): YES